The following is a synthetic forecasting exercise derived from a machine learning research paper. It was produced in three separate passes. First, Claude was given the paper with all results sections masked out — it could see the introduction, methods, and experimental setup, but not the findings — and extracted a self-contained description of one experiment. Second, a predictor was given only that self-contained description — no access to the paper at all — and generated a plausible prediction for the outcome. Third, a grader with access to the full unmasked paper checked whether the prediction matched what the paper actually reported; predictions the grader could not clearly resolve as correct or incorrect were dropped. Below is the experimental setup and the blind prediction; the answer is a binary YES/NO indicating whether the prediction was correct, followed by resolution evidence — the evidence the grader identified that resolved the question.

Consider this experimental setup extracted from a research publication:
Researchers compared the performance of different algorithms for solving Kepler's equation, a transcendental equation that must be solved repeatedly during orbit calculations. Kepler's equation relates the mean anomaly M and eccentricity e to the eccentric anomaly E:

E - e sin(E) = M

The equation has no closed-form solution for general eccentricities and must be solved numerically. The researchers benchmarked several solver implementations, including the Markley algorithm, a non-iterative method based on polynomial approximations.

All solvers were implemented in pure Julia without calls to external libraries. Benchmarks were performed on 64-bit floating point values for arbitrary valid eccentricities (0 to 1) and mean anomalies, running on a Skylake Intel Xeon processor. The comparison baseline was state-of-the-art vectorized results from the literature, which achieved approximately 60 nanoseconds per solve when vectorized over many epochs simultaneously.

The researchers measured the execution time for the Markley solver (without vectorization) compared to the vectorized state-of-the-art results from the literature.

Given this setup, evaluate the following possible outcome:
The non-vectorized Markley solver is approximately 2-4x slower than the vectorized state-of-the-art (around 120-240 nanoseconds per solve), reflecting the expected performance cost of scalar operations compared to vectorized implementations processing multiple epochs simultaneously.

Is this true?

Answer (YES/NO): NO